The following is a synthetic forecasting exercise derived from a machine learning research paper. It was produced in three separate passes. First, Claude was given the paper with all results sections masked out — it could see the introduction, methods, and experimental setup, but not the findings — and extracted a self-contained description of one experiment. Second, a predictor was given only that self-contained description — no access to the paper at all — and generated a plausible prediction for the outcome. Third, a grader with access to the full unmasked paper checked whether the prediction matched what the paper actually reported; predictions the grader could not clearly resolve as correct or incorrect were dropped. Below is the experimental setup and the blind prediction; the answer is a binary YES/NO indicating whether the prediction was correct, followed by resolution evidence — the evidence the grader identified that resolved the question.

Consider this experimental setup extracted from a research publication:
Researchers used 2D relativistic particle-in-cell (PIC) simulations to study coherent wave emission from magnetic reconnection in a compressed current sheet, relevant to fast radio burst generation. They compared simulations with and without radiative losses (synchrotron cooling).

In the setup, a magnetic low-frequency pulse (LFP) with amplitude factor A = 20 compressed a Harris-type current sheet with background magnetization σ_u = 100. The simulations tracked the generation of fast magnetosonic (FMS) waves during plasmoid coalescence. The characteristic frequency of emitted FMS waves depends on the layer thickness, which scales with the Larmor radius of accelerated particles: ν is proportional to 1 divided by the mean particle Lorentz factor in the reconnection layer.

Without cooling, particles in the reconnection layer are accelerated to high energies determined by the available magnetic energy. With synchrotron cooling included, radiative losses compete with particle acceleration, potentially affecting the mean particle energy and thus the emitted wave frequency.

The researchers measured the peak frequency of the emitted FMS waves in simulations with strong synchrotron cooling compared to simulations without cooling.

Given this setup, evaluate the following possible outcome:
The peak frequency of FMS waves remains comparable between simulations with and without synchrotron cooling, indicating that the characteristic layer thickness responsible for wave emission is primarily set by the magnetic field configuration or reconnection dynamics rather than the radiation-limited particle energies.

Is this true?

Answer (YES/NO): NO